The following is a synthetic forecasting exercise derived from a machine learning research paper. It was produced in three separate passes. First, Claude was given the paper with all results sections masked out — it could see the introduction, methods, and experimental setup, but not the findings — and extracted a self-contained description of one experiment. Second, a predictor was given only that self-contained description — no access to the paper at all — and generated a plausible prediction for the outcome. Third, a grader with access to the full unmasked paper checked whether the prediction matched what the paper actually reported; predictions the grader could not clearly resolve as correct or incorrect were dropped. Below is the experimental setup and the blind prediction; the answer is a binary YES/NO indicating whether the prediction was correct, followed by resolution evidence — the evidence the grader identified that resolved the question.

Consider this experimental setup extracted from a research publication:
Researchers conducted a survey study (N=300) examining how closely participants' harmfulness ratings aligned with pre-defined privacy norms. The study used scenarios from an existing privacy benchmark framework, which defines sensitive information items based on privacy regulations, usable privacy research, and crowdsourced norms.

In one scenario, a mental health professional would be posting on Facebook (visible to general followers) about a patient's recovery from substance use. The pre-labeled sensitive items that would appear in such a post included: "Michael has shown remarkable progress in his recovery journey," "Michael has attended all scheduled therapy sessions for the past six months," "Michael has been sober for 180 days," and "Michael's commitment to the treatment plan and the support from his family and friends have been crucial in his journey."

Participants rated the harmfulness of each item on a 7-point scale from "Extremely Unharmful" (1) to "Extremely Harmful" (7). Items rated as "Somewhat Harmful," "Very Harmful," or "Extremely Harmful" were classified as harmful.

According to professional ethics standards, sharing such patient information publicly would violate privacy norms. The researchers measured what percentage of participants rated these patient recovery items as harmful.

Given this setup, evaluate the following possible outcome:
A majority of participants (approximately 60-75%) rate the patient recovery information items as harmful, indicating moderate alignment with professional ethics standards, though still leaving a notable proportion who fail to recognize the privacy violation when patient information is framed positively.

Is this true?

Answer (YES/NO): NO